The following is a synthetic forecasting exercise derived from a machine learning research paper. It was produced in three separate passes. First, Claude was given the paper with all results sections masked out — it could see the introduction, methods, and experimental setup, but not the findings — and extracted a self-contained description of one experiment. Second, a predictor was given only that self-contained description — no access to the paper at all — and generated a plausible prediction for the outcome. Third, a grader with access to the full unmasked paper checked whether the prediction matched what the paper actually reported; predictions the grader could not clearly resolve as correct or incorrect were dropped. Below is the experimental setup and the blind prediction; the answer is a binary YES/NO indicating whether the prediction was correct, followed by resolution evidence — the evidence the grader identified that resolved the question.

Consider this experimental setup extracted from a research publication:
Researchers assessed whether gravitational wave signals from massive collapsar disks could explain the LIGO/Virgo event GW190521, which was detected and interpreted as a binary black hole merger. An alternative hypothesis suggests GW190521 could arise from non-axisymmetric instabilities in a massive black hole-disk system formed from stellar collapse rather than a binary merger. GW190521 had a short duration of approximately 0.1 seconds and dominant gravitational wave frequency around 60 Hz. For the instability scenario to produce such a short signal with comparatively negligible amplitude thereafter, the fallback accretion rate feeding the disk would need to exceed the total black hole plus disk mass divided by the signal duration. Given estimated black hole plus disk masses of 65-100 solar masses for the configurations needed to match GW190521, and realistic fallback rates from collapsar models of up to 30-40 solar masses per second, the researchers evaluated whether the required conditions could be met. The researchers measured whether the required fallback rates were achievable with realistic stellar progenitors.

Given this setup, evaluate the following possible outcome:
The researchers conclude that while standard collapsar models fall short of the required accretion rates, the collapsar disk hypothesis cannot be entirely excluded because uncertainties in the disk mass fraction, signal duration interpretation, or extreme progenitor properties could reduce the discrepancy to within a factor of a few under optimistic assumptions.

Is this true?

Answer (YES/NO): NO